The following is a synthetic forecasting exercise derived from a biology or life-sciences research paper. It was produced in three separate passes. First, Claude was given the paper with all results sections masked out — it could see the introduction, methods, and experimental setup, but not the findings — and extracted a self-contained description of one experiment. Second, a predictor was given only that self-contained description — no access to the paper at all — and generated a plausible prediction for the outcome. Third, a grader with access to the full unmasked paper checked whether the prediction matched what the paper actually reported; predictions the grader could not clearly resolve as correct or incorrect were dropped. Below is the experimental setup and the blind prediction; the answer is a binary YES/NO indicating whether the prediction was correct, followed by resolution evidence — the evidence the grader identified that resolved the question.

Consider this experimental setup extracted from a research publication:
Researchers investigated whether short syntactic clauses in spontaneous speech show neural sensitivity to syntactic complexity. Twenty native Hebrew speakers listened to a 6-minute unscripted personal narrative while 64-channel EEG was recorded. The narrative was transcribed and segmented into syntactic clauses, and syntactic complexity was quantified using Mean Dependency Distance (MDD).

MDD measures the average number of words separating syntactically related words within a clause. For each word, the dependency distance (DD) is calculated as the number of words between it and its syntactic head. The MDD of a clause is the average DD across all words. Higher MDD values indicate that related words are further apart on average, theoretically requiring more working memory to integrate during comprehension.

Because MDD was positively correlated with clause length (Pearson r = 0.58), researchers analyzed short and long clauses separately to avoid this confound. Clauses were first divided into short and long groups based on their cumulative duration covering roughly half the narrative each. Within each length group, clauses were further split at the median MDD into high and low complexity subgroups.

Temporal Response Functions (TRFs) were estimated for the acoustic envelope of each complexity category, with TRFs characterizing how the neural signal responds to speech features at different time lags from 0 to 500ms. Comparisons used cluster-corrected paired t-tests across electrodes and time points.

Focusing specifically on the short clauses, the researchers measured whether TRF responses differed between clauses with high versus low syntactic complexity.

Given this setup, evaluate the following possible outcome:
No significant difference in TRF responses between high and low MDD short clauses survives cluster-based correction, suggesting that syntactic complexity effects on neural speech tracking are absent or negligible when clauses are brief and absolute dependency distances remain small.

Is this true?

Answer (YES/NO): NO